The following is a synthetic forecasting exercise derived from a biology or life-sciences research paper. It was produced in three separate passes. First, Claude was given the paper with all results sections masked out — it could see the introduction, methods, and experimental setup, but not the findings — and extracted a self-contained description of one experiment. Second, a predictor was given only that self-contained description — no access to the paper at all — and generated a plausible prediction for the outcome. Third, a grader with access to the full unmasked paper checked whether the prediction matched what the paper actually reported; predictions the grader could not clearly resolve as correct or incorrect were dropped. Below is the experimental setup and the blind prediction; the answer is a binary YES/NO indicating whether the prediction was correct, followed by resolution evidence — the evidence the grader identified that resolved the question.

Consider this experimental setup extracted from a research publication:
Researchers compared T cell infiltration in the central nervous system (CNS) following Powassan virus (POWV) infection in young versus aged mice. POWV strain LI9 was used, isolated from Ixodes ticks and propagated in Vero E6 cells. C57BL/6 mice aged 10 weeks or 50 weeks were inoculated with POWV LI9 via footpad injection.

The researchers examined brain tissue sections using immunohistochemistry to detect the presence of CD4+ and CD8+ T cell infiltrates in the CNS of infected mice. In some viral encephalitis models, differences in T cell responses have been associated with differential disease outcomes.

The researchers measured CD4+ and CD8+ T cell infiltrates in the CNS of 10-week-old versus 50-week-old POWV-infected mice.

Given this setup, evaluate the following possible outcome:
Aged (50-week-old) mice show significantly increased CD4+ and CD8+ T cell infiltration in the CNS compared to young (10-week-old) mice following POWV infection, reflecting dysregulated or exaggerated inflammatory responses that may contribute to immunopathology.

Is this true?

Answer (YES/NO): NO